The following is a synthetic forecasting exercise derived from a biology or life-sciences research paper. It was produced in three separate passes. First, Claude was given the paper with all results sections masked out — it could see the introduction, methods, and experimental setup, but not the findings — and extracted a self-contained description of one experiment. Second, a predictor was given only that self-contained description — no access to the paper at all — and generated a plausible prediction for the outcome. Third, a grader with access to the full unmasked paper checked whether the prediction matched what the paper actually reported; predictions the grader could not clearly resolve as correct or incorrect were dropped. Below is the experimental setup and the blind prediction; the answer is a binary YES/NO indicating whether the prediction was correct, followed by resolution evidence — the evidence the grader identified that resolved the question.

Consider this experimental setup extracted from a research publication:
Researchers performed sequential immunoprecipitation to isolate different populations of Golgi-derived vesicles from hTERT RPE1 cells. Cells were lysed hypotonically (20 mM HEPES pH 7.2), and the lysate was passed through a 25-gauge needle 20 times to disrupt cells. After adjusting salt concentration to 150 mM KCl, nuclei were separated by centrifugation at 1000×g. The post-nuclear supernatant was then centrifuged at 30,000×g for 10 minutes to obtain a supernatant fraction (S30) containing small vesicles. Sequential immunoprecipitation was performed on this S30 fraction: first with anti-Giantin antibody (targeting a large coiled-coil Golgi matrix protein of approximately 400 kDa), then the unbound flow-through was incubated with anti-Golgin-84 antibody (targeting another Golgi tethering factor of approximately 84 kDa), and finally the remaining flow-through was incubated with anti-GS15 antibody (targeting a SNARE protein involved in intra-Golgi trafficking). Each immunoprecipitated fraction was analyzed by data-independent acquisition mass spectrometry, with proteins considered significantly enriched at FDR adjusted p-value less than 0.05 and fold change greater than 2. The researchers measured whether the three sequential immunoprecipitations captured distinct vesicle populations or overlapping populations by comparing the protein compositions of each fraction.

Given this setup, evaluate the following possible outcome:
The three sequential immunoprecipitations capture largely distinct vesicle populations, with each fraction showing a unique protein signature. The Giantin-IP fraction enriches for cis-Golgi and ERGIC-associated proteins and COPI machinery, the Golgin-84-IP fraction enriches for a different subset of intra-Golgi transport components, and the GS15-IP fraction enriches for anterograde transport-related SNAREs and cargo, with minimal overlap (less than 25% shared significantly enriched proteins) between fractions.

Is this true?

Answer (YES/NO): NO